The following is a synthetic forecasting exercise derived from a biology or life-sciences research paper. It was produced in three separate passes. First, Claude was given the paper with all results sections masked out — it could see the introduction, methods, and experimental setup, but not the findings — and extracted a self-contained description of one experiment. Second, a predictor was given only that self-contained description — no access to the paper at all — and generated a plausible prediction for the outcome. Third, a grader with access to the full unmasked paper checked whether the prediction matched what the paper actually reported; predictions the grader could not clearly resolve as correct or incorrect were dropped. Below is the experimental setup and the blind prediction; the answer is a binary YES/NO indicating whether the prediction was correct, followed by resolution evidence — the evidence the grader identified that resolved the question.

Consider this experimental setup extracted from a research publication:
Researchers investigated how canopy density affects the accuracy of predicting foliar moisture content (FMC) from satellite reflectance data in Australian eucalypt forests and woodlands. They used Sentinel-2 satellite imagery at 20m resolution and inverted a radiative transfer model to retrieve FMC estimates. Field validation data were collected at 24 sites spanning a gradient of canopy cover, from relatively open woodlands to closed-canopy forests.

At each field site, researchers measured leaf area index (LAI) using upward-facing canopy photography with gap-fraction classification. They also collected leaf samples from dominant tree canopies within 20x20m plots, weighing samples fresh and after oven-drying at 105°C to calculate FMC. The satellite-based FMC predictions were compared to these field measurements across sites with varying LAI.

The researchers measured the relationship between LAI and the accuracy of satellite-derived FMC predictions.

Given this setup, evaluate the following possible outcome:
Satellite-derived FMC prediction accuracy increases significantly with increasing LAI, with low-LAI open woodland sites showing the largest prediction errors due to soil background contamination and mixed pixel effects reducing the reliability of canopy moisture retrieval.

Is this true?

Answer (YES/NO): NO